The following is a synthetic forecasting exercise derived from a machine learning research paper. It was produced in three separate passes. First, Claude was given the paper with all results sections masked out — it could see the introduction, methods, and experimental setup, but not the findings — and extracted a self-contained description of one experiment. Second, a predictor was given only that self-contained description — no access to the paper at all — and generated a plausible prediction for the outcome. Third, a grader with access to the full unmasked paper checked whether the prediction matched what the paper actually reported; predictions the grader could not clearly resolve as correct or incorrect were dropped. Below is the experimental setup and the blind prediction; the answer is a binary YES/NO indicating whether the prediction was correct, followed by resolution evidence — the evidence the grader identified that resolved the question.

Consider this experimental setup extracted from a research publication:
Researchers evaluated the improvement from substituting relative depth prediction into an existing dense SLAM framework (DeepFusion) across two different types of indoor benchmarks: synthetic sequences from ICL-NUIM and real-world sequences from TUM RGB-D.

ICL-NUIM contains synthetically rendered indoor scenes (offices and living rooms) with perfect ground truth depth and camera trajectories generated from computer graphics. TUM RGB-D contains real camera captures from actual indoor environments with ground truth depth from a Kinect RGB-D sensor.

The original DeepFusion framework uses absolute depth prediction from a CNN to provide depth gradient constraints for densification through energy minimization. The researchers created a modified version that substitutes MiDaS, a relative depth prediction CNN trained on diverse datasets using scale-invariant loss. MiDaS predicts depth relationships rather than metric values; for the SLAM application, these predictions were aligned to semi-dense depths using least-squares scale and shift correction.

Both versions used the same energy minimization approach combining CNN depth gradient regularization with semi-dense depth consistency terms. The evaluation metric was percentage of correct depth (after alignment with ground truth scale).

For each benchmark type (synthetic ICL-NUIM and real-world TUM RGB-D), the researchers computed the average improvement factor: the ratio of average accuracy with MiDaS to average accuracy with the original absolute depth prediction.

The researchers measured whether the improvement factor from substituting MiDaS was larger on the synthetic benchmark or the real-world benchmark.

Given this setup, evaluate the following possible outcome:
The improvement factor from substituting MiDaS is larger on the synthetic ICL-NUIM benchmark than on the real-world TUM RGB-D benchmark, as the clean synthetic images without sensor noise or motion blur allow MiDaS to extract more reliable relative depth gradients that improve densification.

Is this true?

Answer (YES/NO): NO